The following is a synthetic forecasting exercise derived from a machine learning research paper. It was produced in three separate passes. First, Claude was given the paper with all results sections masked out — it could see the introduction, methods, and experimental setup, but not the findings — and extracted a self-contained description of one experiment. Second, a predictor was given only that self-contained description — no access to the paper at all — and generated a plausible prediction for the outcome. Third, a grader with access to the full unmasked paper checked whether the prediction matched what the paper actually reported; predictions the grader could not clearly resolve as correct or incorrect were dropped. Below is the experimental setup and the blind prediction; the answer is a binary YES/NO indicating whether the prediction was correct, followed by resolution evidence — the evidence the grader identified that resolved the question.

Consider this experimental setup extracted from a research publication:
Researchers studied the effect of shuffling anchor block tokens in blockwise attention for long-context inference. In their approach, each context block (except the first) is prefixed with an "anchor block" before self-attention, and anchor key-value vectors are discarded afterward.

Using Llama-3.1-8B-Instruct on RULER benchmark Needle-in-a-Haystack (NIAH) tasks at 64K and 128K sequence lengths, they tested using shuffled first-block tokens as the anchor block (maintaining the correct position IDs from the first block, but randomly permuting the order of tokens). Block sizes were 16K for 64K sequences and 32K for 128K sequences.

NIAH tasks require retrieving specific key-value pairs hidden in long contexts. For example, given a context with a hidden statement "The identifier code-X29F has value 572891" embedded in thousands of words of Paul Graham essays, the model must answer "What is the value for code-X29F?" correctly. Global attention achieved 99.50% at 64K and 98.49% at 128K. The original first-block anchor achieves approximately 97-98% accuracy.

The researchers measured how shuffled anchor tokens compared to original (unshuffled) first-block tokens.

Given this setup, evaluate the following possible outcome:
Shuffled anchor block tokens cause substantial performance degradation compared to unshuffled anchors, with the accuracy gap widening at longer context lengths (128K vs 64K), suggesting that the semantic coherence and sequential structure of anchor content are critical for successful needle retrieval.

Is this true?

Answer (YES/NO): NO